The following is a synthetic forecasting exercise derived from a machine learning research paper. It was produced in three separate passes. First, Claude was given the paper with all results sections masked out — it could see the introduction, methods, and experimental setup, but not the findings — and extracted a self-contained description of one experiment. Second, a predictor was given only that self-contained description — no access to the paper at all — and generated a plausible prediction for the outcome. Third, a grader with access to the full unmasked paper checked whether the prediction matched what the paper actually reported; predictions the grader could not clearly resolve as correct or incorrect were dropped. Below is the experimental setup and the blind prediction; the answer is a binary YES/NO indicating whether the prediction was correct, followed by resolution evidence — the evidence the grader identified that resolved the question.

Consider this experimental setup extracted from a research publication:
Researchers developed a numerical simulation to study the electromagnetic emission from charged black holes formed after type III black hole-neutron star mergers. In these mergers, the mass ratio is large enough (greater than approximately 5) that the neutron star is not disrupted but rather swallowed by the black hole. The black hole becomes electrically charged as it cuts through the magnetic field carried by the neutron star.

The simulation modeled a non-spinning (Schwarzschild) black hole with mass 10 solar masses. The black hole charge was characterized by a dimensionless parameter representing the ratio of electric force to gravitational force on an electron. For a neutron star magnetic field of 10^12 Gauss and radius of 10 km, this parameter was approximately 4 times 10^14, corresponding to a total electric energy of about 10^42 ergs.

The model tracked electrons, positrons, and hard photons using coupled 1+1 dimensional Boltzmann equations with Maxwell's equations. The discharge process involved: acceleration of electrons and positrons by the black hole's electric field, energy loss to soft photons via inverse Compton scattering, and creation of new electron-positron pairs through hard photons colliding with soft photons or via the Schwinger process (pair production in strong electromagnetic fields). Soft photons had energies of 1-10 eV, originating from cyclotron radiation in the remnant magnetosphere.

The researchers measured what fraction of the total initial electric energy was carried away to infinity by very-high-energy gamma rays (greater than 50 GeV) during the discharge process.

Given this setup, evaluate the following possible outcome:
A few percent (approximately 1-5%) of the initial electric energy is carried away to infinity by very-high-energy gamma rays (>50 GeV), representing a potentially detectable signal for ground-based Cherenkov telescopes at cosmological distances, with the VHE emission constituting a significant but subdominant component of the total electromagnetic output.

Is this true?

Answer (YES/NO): NO